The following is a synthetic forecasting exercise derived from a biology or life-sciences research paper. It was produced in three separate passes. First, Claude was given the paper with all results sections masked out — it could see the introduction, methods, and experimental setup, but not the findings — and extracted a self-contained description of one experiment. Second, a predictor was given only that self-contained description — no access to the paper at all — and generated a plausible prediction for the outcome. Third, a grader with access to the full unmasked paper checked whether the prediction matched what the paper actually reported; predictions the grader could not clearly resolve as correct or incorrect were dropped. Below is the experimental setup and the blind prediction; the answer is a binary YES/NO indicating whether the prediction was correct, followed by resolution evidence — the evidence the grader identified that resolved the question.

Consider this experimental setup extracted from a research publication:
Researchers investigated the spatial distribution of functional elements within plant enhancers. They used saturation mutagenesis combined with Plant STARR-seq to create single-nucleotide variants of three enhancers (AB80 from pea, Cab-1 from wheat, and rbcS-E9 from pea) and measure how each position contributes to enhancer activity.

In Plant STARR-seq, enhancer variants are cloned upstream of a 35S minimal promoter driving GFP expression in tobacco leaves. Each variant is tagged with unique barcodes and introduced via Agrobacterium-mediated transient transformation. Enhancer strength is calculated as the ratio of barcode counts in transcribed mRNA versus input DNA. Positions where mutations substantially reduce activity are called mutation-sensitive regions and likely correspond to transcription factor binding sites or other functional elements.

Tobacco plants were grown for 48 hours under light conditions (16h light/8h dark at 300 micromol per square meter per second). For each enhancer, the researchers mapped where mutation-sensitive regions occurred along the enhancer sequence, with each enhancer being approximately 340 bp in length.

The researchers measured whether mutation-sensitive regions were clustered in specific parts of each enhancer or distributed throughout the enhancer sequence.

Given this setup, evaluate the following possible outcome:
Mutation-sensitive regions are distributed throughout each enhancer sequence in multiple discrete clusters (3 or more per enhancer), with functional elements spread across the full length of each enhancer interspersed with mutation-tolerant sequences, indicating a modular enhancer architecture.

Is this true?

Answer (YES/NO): YES